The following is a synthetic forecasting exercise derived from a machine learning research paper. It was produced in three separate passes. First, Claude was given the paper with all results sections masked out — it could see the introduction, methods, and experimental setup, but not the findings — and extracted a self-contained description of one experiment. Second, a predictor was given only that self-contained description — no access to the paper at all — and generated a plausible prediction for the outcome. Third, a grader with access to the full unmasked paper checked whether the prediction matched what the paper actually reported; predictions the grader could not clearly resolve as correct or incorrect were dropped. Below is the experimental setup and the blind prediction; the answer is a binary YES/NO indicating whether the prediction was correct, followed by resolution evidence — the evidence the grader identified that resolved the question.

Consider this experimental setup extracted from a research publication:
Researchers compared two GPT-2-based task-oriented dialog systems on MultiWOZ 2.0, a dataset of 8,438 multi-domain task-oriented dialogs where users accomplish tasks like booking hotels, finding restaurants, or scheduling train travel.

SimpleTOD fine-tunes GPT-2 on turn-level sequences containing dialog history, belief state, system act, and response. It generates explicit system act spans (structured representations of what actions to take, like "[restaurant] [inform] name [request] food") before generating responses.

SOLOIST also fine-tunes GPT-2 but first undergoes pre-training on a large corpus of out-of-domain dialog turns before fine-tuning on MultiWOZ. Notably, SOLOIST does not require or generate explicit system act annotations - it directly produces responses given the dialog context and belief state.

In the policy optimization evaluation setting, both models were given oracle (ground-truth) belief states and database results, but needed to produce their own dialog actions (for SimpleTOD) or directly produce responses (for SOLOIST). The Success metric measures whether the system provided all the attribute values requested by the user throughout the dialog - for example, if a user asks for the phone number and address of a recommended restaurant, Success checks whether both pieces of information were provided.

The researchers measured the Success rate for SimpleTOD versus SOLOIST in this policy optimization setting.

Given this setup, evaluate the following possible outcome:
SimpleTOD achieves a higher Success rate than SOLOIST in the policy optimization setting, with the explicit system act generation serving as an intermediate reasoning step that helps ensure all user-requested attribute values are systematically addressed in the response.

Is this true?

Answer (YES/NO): NO